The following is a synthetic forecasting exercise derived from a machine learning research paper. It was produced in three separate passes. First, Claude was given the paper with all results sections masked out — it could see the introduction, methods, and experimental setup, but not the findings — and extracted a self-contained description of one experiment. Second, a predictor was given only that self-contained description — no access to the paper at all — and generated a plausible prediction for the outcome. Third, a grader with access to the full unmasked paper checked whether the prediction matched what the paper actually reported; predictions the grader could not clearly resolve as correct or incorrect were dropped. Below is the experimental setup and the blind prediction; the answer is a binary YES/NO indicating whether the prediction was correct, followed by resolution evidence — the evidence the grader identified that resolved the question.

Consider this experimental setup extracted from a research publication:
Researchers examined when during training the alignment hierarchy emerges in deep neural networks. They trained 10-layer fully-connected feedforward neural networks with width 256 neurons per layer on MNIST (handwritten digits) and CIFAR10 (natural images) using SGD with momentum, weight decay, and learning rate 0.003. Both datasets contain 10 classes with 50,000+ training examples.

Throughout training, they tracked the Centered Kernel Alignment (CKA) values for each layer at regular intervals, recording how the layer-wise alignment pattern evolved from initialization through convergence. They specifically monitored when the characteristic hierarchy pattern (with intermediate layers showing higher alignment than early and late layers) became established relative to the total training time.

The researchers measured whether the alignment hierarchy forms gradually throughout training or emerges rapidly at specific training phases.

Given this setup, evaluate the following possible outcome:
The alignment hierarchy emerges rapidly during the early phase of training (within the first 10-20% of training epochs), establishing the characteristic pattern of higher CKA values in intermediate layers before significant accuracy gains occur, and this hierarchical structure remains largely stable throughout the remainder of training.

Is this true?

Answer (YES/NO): YES